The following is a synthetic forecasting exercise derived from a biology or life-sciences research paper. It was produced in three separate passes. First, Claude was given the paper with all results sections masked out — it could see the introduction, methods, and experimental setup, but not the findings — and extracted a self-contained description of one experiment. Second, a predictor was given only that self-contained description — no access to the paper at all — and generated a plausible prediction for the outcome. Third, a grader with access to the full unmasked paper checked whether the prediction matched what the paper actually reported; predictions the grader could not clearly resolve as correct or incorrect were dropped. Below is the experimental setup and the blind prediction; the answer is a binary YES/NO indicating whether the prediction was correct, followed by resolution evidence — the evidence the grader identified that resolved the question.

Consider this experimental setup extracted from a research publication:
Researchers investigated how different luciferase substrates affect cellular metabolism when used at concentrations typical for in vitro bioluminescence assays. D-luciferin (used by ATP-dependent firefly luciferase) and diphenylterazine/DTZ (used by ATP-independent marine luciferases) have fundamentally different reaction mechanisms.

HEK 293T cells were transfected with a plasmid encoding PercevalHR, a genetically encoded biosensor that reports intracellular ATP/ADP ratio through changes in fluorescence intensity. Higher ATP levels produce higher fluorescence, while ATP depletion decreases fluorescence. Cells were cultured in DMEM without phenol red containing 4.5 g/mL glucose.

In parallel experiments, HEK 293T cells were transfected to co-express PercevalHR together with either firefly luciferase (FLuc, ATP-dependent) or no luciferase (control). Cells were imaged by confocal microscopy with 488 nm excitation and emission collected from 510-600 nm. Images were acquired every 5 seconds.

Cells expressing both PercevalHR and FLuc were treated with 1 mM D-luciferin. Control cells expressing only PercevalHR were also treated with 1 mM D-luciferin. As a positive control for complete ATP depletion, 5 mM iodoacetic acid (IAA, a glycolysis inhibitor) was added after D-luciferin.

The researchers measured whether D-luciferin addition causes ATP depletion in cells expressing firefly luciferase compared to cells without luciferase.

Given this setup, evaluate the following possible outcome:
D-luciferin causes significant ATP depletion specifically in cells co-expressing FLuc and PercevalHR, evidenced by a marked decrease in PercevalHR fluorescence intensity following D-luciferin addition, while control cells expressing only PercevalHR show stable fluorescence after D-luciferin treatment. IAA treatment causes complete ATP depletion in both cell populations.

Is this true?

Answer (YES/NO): YES